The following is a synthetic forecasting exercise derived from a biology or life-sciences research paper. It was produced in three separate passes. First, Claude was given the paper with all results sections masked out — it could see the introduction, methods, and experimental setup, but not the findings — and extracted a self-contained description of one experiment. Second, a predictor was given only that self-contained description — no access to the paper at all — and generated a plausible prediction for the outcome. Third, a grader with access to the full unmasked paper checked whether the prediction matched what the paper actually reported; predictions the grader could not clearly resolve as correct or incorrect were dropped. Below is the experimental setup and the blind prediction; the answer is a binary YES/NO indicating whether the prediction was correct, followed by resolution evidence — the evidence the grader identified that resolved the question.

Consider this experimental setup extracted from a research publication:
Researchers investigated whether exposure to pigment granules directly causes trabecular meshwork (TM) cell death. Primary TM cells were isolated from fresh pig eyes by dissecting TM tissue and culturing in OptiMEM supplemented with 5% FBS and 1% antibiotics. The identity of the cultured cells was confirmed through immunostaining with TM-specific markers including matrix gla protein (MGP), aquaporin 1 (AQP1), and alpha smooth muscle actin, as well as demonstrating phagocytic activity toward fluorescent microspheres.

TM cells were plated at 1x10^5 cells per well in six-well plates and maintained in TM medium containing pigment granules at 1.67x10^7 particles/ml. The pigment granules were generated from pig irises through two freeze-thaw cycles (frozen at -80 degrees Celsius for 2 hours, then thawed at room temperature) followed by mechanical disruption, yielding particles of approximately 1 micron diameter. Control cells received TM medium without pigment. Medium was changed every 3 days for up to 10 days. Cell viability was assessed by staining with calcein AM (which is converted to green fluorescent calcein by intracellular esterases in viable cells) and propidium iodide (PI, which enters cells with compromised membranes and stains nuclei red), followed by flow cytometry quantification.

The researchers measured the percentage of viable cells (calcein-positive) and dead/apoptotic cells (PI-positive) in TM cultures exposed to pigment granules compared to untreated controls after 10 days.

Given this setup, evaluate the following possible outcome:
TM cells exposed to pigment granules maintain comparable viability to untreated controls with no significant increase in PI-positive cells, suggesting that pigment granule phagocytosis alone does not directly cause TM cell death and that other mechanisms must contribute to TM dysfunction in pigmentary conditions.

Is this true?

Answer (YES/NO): YES